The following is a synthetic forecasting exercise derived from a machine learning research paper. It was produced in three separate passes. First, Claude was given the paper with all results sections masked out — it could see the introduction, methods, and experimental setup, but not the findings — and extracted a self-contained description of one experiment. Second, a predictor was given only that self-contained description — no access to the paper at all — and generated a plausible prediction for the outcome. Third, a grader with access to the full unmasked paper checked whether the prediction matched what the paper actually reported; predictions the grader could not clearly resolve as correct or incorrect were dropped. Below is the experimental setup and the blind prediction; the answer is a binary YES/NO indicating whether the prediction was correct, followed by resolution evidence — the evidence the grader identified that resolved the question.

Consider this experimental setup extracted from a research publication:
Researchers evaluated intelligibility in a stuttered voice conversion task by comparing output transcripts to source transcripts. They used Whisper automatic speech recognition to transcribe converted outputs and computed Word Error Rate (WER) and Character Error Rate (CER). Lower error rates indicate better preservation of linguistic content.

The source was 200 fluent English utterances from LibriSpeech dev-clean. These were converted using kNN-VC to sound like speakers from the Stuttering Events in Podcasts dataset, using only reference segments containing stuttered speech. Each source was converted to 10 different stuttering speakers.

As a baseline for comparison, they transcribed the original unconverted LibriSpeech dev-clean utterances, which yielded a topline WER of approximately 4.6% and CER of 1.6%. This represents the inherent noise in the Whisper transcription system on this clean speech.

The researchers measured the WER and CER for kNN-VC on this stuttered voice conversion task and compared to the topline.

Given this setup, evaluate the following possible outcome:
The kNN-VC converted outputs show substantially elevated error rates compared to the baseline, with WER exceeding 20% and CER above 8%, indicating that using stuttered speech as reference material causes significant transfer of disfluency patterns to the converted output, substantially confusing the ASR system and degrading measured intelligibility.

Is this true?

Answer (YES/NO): NO